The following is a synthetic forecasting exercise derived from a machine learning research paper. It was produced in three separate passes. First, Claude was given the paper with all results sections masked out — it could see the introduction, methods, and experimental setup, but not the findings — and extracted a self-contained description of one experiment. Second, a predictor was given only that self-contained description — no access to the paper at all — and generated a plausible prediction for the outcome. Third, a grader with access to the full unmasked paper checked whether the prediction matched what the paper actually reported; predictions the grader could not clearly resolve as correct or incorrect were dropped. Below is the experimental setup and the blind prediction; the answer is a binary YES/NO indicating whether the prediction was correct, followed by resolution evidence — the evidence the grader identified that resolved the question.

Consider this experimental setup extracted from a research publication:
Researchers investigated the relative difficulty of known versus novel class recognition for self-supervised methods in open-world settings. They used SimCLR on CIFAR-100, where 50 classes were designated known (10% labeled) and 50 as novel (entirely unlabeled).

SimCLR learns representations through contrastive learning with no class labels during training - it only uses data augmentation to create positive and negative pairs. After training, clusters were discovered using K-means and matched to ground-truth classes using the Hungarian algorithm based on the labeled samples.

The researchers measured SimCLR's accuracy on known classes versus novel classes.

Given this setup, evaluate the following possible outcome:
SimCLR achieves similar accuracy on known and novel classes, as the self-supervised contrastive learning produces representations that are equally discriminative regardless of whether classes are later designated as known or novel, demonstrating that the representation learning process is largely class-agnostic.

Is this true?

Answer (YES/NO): YES